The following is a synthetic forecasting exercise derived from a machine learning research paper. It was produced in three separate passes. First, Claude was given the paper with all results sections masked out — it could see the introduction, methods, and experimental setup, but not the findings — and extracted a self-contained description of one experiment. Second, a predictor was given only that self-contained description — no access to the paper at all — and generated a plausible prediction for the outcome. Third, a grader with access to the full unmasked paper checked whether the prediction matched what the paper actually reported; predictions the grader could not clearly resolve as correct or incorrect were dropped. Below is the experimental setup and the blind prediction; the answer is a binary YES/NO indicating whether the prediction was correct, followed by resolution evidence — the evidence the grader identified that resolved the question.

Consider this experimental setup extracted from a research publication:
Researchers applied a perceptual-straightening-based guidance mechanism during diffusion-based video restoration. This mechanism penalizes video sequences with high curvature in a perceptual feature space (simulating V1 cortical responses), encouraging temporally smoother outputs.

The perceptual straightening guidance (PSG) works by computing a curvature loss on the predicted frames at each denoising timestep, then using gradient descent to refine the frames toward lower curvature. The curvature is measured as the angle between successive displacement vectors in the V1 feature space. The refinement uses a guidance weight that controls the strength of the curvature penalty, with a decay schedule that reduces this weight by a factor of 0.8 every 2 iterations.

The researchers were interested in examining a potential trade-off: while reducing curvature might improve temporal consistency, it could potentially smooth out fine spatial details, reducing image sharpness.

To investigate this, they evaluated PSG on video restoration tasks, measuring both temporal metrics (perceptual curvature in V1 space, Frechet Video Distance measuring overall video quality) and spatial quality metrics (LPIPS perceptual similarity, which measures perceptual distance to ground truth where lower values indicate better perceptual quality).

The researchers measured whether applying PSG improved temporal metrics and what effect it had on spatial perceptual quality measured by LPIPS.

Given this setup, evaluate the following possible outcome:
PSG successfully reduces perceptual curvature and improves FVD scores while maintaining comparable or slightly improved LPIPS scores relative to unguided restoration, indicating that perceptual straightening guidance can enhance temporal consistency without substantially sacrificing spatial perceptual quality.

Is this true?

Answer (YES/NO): NO